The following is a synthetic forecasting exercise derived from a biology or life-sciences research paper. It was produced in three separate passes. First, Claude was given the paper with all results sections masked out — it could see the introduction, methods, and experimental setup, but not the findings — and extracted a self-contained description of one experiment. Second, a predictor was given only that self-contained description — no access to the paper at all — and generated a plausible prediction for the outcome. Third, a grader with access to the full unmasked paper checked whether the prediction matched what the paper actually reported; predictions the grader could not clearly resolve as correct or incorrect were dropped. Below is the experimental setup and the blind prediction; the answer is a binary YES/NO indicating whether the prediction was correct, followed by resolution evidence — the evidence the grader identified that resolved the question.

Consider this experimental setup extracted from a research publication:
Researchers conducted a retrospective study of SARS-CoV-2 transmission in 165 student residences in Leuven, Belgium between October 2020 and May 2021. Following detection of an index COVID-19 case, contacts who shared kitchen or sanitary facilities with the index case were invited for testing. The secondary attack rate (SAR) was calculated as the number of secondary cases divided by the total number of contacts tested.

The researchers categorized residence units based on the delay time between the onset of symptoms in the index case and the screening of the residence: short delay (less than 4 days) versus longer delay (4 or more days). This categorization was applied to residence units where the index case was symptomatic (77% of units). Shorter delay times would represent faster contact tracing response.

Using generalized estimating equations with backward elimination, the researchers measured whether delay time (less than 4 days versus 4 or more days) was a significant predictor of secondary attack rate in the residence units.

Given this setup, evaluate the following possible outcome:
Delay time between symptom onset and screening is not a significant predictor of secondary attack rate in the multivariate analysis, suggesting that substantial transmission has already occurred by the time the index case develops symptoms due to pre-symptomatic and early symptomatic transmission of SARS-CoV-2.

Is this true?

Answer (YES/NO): YES